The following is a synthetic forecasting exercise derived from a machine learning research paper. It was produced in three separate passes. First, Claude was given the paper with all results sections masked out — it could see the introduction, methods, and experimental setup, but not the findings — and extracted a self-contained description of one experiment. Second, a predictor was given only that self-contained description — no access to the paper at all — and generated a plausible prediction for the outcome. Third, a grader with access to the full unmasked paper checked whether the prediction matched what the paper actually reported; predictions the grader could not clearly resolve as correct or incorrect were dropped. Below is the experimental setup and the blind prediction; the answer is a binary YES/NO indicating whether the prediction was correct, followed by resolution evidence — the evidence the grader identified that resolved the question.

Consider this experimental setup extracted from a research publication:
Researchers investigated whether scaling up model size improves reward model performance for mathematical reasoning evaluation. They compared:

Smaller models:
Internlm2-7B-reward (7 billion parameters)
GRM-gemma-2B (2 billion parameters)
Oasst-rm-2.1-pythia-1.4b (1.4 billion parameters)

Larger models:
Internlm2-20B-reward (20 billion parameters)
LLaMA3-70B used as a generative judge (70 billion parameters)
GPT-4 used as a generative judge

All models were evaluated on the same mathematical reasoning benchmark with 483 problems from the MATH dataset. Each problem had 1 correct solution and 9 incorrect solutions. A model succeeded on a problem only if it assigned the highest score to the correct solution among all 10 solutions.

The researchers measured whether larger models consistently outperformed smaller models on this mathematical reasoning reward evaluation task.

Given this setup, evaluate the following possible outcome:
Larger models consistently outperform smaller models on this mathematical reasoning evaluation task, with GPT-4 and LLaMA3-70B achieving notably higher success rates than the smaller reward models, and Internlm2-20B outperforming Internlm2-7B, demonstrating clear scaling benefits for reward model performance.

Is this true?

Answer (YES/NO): NO